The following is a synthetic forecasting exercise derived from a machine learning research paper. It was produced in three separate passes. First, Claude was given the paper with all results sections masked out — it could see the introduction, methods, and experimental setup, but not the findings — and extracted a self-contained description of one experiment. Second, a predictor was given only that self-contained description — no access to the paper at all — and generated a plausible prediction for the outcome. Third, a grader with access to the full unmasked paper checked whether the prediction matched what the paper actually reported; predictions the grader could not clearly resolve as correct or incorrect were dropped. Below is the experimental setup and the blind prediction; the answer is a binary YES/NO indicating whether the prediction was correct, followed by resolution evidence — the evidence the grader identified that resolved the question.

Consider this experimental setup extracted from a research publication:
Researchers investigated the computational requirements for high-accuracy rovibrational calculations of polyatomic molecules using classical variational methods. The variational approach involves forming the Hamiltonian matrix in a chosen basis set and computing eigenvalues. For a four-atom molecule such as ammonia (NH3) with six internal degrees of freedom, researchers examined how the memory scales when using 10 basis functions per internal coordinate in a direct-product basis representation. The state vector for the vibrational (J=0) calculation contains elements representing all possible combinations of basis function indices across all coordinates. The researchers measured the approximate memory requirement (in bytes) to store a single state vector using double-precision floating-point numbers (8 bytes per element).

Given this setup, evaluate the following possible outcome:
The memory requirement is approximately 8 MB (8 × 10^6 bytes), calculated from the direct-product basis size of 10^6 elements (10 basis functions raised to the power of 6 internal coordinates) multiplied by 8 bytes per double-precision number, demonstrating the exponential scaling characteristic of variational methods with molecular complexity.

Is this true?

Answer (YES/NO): YES